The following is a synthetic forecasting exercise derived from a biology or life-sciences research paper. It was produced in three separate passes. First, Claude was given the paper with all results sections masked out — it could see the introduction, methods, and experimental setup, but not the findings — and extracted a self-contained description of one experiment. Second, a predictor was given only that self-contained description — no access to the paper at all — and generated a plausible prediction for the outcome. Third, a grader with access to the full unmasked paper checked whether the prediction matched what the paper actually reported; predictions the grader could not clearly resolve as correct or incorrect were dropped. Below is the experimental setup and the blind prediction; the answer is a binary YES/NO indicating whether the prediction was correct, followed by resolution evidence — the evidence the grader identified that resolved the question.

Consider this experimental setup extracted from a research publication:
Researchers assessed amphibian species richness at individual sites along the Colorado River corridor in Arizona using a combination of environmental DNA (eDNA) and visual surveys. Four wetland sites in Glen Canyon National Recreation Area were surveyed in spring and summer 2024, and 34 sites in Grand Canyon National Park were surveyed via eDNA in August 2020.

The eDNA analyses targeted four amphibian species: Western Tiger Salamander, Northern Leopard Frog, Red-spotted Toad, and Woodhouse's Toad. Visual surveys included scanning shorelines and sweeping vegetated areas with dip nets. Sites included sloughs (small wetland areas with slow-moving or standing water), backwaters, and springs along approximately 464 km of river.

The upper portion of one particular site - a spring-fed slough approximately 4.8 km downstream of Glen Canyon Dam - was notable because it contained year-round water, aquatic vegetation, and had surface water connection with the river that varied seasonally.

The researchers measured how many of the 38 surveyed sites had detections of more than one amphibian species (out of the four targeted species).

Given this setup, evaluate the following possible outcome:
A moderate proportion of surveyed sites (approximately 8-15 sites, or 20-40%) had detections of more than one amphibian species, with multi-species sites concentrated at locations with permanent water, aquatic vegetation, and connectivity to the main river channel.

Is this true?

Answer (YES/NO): NO